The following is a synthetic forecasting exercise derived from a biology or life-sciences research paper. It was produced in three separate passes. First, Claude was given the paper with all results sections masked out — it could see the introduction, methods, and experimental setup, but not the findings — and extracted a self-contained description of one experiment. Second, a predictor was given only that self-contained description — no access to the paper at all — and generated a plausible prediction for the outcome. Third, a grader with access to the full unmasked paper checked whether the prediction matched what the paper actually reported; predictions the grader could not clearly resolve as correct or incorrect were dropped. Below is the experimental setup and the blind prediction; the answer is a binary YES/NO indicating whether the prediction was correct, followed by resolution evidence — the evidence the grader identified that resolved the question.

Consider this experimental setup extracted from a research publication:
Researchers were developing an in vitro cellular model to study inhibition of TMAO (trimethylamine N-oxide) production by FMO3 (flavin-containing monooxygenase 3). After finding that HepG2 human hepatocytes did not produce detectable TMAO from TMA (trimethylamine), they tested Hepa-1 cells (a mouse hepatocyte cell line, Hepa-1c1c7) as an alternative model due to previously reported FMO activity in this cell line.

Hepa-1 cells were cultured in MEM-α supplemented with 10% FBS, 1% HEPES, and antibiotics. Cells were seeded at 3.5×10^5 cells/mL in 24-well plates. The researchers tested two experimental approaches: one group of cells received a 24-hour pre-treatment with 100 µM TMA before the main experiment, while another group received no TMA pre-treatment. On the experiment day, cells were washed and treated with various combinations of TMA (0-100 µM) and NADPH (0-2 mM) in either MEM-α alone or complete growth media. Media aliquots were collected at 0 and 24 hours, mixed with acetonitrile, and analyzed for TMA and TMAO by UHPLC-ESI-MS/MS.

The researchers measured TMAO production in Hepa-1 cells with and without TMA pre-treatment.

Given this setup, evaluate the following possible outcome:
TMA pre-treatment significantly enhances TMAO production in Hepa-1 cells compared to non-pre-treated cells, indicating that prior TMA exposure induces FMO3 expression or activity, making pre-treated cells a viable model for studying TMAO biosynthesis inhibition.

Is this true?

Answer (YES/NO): NO